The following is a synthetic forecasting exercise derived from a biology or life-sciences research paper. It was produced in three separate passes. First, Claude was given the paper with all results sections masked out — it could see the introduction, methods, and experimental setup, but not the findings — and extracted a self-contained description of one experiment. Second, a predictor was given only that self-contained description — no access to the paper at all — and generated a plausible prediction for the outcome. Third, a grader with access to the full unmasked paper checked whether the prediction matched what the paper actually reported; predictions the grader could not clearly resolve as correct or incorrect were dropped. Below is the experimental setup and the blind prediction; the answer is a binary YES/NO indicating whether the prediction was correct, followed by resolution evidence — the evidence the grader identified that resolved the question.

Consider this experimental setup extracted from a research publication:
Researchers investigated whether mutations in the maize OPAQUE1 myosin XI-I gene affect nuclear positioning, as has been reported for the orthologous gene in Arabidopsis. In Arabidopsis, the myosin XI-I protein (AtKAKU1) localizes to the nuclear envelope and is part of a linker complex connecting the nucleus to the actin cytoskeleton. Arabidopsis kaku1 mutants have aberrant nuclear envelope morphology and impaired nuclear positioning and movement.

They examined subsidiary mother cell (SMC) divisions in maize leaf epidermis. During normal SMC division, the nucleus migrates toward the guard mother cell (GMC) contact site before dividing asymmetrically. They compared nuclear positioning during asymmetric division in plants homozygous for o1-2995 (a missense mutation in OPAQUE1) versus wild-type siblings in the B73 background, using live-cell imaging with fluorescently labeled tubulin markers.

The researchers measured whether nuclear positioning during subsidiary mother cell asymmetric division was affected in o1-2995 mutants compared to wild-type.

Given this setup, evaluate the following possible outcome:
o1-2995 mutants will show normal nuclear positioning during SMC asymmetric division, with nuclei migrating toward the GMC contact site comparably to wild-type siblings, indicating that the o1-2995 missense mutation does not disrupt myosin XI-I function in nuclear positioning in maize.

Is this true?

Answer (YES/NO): YES